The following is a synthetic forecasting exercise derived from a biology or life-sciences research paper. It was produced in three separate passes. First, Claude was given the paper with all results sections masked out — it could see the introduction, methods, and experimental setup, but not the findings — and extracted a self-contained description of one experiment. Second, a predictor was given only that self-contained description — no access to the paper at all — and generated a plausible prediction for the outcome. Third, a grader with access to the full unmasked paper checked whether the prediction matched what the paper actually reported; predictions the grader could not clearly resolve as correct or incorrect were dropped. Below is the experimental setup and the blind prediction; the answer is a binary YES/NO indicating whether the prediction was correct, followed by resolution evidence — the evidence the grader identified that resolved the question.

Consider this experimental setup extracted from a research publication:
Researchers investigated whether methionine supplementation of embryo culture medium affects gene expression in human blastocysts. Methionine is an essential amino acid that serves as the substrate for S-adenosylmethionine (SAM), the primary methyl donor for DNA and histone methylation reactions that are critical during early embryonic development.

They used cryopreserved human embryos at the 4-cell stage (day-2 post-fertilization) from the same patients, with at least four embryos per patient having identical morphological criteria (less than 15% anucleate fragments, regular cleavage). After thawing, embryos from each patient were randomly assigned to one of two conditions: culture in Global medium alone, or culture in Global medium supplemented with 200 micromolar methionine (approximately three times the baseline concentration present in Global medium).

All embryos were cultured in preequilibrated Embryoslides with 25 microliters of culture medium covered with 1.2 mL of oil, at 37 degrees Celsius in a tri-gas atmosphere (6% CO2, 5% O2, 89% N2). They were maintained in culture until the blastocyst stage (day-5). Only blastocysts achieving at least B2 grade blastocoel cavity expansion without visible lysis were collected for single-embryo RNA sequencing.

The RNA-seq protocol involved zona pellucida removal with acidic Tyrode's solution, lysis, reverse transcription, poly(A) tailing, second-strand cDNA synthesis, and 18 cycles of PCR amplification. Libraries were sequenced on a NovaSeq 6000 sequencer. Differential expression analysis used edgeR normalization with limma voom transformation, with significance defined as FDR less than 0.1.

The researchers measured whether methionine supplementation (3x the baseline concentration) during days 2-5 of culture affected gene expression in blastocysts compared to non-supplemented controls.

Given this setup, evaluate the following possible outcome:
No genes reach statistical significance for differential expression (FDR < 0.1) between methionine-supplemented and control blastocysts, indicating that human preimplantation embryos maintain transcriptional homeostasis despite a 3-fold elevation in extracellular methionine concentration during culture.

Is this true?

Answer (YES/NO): YES